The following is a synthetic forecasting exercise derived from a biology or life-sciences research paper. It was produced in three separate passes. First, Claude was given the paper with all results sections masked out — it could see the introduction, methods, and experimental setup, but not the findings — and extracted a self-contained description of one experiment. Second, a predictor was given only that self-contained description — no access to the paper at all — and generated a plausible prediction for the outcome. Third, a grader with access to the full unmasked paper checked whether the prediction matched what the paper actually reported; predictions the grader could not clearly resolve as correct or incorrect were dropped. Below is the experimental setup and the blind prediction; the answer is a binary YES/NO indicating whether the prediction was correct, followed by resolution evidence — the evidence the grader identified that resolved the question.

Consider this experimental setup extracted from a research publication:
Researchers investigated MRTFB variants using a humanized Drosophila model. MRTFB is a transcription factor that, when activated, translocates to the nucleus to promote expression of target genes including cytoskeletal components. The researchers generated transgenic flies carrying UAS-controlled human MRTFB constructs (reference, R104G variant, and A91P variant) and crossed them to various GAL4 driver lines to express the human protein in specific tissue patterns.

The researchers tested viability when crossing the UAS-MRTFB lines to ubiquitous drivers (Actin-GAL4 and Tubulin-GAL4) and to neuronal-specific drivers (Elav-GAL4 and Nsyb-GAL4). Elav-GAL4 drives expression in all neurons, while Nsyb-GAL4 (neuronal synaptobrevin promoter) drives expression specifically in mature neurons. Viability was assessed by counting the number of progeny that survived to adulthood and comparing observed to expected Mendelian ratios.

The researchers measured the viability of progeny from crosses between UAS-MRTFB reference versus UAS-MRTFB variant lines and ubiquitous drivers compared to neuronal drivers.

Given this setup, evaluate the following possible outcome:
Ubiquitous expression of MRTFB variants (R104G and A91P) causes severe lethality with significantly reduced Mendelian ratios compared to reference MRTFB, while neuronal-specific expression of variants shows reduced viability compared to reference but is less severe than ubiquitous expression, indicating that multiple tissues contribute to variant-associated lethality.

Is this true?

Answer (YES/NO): NO